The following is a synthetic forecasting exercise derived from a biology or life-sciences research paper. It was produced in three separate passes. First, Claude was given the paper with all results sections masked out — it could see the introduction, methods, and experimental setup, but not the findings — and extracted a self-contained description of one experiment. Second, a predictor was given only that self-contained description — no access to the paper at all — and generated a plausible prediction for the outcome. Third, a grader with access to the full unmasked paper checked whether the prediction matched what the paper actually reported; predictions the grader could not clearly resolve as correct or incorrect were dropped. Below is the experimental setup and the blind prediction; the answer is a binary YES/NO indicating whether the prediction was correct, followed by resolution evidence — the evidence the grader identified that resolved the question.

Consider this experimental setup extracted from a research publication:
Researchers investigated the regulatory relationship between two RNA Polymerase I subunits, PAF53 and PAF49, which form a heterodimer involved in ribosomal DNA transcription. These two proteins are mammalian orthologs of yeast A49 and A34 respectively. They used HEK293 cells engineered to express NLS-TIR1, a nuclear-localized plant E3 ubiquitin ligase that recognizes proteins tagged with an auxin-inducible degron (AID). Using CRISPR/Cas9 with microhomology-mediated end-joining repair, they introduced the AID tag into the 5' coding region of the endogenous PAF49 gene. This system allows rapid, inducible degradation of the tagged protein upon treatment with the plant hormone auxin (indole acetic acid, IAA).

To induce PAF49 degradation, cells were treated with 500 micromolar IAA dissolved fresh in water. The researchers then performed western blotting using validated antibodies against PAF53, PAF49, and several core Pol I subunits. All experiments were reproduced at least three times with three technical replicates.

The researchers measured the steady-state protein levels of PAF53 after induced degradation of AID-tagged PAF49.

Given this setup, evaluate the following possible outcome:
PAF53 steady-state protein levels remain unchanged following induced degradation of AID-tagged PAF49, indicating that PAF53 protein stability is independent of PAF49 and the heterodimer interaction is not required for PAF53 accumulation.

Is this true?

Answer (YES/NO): NO